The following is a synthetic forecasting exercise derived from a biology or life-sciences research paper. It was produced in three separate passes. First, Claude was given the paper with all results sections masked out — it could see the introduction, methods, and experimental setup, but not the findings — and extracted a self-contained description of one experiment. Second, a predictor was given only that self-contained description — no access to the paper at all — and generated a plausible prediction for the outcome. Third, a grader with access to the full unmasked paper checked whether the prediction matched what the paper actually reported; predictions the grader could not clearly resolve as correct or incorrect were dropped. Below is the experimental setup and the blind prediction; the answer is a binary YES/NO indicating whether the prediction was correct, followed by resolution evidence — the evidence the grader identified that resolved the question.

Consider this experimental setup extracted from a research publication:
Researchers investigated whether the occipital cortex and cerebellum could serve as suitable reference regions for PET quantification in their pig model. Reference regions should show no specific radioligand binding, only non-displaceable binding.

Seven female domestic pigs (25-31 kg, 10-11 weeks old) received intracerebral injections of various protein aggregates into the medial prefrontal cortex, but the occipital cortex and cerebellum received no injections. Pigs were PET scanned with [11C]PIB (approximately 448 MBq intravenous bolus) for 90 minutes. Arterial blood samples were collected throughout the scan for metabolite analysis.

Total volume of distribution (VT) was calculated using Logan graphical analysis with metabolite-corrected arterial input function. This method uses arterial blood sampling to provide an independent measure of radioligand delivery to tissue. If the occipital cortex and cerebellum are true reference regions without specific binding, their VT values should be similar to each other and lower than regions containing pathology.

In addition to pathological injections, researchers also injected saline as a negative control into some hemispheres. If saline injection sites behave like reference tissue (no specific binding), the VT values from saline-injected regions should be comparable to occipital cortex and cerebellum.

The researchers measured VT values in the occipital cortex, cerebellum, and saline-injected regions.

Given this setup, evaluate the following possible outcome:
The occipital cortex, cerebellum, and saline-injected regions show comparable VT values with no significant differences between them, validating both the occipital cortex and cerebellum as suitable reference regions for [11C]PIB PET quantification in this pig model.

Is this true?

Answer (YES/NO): NO